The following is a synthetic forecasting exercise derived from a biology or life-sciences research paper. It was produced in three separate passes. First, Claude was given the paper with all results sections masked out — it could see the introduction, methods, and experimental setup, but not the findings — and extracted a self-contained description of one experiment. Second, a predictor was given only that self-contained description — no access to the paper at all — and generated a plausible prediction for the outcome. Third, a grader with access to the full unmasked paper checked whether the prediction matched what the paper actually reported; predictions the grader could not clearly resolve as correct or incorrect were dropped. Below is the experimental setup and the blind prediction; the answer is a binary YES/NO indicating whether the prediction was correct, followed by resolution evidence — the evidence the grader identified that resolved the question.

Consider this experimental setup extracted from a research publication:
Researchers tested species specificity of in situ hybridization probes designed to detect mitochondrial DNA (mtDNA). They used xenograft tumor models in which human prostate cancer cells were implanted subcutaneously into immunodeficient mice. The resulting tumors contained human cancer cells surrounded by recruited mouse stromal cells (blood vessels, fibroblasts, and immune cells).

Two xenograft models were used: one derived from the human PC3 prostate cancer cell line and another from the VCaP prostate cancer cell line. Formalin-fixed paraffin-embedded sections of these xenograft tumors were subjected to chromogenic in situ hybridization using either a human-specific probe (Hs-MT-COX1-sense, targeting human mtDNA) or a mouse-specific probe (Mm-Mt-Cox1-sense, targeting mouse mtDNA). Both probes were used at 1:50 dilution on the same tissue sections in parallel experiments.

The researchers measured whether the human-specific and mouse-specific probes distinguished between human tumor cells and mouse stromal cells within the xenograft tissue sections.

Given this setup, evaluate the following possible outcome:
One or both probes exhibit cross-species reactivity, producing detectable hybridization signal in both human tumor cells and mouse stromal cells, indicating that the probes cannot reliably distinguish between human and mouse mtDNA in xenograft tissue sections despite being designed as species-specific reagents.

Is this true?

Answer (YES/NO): NO